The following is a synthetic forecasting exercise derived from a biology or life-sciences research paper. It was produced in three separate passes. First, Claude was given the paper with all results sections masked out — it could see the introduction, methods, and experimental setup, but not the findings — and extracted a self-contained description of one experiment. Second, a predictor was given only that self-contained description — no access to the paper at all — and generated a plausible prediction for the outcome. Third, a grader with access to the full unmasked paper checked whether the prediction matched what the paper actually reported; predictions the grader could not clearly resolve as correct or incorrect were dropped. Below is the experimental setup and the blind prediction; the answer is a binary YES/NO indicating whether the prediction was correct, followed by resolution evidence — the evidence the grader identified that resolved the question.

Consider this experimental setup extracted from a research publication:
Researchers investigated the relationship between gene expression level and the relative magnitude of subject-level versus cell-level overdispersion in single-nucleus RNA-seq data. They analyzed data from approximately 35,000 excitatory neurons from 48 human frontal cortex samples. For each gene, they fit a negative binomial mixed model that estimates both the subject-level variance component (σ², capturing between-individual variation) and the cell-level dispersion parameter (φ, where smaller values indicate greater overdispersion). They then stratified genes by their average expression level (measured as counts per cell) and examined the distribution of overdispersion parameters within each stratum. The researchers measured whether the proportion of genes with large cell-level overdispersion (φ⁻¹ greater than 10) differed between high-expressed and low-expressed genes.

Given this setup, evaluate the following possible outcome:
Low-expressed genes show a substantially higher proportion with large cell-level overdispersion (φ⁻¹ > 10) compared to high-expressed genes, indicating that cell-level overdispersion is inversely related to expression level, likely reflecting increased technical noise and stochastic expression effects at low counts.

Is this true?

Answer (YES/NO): YES